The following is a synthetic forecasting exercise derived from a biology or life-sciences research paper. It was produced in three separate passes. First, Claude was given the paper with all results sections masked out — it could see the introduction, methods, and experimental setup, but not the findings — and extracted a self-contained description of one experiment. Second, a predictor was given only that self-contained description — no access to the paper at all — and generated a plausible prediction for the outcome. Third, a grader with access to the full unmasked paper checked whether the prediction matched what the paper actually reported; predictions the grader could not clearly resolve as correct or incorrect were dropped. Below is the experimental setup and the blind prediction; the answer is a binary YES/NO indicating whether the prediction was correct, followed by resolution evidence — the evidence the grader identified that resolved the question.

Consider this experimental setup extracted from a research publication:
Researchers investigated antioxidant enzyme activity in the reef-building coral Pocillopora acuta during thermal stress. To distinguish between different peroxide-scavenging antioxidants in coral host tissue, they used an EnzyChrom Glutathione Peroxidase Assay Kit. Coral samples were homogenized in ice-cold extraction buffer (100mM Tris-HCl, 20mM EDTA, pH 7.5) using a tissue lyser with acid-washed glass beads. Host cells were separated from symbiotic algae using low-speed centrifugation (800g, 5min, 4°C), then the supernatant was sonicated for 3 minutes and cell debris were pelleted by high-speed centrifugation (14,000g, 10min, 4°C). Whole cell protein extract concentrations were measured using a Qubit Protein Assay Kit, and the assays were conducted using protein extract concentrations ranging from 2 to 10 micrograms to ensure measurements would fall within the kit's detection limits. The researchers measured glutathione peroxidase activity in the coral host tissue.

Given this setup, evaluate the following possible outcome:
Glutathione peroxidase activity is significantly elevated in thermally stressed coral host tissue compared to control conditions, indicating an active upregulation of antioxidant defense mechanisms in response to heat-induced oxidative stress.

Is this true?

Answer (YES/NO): NO